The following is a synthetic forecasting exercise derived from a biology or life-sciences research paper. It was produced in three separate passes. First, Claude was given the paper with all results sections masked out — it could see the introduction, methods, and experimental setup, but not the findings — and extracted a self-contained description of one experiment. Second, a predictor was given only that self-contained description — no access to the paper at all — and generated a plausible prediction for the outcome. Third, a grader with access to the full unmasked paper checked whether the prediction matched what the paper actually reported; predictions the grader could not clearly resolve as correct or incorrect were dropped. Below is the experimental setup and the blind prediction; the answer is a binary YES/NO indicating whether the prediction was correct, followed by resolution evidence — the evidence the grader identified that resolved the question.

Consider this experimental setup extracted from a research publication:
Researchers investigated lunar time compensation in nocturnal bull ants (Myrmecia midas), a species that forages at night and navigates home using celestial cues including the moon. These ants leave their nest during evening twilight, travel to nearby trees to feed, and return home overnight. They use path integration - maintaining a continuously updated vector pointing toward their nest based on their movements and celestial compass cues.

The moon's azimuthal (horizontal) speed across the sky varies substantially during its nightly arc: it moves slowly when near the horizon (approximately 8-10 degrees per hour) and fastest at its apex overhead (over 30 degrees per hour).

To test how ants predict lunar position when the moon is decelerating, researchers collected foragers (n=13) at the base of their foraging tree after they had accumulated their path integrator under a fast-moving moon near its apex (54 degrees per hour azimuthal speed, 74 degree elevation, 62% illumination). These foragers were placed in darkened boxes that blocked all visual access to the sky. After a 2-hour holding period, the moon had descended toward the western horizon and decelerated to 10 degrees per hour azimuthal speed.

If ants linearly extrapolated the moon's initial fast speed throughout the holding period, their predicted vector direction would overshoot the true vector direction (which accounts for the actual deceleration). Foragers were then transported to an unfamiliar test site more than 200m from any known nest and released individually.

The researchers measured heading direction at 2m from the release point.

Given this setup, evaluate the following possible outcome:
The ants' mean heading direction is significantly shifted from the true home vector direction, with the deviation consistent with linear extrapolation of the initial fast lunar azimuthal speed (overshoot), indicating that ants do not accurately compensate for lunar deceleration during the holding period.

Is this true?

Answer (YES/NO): YES